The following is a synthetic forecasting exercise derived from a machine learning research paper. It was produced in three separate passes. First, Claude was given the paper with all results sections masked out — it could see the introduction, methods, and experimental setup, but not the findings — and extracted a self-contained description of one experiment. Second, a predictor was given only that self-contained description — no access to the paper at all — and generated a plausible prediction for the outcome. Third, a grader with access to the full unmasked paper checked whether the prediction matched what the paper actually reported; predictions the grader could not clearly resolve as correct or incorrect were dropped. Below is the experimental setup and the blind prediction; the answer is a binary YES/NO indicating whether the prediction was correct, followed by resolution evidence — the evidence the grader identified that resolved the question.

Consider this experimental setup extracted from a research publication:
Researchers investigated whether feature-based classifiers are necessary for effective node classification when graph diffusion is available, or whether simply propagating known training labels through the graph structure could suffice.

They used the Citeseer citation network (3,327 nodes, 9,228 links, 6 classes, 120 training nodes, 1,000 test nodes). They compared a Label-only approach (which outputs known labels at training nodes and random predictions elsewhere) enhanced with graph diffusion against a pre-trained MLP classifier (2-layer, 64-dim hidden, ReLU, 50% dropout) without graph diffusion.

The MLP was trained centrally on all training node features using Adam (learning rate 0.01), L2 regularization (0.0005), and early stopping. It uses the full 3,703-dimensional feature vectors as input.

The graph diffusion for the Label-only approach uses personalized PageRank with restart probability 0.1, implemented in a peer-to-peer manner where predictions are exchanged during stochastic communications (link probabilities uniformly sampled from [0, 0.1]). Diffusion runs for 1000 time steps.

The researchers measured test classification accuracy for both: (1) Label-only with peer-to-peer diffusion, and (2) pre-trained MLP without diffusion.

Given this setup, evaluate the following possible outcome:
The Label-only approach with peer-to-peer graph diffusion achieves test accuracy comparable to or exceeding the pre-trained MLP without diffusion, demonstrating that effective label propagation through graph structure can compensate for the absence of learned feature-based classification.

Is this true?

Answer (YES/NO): YES